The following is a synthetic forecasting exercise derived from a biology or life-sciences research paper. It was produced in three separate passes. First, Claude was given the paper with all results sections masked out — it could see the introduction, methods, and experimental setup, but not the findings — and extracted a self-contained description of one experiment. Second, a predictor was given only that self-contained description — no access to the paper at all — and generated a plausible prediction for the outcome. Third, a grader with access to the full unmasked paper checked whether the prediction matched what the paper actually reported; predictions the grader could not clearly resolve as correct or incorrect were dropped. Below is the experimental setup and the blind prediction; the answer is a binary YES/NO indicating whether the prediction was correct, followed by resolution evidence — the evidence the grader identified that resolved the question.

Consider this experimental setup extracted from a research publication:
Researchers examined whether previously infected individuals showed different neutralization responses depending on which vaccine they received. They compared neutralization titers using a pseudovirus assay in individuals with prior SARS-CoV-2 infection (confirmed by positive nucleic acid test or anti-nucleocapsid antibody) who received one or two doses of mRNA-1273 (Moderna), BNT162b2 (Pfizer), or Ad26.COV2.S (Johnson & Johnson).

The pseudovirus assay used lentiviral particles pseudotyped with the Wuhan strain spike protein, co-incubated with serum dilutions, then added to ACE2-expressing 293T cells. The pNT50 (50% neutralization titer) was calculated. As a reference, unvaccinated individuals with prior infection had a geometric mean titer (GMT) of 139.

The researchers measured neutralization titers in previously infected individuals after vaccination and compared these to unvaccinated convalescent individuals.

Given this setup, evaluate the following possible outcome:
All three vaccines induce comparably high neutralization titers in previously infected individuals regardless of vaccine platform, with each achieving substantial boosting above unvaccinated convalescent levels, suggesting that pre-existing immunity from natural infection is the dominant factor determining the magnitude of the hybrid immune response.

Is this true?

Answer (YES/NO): NO